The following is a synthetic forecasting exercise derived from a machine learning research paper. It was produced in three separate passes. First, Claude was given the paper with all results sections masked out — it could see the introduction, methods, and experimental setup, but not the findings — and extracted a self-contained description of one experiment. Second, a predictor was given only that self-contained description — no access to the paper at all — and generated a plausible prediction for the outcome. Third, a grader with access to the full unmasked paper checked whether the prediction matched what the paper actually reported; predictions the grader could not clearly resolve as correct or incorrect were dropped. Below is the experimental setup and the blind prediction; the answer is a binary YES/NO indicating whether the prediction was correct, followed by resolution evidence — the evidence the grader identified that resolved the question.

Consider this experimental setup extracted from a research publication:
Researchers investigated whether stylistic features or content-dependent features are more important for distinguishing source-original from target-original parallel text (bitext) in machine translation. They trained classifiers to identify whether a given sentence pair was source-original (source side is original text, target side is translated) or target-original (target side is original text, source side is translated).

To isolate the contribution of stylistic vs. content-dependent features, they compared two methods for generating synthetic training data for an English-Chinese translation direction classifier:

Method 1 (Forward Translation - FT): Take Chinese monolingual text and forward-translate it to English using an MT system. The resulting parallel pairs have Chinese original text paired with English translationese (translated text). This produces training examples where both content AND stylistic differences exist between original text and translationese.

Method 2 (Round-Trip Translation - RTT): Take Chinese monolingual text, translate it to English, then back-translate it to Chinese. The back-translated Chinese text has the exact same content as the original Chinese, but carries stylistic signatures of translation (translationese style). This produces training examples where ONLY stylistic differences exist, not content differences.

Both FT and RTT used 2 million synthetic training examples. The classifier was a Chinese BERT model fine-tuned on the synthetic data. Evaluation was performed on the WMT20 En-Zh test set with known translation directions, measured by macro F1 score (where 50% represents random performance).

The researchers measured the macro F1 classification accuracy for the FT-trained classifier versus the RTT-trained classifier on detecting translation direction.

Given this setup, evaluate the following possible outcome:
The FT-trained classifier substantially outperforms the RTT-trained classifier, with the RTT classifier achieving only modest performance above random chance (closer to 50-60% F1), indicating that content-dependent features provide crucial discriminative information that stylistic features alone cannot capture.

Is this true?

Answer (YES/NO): YES